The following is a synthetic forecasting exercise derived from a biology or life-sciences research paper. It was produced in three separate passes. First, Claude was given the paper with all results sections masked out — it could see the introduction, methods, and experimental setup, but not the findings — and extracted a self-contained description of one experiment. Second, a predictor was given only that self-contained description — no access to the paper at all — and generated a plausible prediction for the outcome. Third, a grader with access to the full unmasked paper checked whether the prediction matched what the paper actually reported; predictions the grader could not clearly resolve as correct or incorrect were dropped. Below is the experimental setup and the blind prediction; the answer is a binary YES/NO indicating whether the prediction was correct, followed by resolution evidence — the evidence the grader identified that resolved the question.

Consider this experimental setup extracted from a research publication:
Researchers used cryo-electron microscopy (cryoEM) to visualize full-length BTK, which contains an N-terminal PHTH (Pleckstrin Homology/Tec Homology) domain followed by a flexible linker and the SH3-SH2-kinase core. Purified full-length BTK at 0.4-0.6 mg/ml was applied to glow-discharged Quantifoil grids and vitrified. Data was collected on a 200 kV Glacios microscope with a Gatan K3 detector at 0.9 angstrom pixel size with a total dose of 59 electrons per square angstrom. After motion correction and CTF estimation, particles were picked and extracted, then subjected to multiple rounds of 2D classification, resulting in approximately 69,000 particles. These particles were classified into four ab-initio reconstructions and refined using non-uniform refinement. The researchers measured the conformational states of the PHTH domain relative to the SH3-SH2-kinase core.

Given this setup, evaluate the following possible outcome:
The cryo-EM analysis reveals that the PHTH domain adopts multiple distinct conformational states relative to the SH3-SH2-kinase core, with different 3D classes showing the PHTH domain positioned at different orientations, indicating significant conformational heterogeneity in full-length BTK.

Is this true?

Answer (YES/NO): YES